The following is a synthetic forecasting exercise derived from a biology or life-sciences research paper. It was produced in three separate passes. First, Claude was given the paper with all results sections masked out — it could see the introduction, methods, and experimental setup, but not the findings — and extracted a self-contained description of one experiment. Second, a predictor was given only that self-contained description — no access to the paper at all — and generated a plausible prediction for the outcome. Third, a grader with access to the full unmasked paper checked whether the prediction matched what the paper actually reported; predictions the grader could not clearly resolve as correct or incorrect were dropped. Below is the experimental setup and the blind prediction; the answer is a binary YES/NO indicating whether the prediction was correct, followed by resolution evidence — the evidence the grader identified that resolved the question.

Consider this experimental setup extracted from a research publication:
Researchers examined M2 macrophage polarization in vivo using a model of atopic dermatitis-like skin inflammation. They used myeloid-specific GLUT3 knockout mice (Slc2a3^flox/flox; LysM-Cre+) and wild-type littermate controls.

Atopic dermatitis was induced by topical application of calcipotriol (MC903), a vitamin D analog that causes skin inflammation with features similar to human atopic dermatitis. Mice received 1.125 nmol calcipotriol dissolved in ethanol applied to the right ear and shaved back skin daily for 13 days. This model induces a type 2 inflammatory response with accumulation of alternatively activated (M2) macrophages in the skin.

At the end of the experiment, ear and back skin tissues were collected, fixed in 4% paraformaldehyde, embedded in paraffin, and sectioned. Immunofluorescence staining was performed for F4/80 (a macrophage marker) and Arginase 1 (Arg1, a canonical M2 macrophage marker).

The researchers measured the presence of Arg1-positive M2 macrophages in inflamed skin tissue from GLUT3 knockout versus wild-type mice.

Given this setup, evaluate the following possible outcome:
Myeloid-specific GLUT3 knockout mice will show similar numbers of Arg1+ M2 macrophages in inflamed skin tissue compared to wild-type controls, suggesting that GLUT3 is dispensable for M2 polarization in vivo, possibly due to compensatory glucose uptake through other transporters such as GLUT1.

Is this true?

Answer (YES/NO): NO